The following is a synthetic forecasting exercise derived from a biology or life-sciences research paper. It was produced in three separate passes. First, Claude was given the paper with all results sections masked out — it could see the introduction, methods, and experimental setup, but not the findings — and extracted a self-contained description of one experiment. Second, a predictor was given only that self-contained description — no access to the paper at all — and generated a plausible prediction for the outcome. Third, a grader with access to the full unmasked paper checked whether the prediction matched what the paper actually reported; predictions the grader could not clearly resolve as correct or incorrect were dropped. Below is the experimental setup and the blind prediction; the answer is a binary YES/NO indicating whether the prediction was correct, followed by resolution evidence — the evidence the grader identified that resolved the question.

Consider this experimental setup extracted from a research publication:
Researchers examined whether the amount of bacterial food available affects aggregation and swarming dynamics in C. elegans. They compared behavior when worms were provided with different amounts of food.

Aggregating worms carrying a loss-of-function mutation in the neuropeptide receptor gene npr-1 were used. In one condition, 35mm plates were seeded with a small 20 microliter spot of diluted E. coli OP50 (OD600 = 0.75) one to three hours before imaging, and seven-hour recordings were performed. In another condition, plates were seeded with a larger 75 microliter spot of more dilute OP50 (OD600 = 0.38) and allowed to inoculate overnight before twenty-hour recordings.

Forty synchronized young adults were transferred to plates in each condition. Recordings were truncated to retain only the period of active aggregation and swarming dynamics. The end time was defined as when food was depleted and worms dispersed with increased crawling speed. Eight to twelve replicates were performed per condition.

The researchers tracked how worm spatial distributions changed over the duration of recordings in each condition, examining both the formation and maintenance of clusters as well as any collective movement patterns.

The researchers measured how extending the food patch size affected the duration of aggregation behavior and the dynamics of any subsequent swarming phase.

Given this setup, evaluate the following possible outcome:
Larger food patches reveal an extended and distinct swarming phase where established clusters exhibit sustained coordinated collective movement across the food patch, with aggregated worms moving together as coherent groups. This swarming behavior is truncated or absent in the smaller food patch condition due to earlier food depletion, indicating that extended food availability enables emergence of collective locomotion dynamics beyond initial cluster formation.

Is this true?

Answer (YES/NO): NO